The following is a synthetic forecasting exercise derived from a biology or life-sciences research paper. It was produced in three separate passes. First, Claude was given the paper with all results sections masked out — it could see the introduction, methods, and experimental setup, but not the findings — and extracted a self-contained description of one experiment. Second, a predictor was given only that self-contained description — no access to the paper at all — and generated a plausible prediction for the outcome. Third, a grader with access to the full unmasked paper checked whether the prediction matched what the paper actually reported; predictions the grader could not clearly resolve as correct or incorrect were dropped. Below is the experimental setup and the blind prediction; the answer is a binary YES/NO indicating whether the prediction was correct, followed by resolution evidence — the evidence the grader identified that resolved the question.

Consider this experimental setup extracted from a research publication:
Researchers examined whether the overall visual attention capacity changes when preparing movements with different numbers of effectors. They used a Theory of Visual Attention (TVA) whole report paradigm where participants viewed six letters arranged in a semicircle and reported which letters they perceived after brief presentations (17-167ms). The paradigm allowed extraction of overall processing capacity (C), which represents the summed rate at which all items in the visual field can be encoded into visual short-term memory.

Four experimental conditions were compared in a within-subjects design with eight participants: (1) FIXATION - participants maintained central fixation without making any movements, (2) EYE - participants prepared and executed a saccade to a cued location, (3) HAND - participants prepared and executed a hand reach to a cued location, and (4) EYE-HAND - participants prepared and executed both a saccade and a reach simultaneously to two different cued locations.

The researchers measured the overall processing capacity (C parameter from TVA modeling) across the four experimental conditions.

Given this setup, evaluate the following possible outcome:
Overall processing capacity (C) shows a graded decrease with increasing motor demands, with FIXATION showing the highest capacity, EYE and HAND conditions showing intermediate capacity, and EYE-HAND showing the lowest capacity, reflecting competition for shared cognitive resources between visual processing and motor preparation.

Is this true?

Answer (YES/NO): NO